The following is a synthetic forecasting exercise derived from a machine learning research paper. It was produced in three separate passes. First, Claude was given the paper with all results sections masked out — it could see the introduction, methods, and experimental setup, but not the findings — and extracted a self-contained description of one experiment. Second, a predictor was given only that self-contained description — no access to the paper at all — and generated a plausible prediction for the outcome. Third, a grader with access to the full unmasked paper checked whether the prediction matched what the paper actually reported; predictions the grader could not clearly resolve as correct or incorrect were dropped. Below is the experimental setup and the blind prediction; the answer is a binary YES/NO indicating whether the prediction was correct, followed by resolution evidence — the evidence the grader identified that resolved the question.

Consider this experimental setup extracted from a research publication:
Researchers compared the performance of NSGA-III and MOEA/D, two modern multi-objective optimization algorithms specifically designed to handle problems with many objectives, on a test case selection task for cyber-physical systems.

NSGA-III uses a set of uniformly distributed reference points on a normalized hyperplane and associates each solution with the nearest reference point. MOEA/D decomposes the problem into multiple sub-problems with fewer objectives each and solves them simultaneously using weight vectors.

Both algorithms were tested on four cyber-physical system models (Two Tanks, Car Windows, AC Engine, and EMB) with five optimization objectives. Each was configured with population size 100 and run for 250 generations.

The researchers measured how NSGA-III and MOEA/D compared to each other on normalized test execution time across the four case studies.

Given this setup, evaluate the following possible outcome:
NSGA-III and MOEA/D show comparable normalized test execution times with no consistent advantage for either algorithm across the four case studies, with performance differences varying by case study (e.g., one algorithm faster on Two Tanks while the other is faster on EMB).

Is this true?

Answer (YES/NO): NO